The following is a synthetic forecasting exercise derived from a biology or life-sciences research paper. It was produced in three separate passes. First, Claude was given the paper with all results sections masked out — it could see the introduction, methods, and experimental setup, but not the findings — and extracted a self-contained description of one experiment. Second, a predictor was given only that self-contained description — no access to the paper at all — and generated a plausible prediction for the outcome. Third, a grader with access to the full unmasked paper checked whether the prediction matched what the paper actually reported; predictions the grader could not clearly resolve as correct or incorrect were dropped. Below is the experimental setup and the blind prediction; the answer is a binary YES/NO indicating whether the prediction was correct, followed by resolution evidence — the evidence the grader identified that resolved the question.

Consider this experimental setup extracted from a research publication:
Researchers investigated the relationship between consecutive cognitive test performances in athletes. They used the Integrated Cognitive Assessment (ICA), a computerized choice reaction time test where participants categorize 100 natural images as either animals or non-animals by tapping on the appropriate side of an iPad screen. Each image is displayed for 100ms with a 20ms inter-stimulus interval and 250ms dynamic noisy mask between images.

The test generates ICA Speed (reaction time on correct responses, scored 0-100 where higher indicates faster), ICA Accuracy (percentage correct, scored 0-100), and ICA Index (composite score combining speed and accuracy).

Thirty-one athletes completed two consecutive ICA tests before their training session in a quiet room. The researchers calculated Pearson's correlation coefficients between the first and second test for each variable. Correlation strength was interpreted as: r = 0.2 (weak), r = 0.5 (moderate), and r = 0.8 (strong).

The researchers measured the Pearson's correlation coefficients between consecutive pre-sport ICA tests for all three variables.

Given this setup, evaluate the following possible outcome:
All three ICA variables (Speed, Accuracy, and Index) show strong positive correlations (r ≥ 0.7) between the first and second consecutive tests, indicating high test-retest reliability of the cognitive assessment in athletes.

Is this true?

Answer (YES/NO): YES